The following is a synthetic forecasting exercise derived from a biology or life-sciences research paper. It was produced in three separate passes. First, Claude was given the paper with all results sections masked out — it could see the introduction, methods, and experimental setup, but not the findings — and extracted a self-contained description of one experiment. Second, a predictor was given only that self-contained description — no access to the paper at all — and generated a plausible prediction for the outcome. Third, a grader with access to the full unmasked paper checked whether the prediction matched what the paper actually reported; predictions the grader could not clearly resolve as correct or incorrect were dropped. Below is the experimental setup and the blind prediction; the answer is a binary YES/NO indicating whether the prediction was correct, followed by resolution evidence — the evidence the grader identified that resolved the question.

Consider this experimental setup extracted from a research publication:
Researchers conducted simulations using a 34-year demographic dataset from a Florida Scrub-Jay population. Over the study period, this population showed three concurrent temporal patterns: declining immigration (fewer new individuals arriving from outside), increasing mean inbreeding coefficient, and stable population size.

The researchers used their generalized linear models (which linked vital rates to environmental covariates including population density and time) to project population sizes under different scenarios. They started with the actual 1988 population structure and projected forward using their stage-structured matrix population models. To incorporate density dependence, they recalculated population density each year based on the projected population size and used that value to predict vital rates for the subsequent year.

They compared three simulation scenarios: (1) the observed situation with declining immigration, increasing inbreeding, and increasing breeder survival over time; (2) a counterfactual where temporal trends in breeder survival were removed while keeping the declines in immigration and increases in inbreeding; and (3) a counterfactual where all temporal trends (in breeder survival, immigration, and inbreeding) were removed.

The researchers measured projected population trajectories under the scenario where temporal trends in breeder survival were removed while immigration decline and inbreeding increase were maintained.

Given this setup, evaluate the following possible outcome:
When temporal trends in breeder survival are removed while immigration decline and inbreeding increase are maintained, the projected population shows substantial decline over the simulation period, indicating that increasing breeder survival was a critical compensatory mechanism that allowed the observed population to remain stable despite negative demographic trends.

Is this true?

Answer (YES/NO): YES